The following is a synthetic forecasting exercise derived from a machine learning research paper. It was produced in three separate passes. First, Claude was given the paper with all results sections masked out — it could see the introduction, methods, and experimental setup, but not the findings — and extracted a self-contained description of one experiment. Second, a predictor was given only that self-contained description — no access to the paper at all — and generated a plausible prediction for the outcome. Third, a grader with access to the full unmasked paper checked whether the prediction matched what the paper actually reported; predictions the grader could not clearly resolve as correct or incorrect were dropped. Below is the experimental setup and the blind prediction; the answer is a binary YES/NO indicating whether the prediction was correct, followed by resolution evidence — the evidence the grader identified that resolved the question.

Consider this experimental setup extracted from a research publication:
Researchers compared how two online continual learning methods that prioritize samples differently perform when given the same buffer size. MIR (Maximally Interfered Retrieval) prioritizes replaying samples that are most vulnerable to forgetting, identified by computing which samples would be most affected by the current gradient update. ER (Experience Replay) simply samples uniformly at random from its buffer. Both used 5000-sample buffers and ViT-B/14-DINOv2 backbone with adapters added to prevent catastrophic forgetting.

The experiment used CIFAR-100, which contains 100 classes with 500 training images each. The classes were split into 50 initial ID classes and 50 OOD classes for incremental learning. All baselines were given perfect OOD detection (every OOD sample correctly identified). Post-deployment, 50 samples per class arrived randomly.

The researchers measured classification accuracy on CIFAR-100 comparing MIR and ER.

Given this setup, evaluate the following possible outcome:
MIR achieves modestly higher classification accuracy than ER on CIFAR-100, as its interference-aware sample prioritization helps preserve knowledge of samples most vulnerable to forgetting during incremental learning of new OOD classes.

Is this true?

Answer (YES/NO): YES